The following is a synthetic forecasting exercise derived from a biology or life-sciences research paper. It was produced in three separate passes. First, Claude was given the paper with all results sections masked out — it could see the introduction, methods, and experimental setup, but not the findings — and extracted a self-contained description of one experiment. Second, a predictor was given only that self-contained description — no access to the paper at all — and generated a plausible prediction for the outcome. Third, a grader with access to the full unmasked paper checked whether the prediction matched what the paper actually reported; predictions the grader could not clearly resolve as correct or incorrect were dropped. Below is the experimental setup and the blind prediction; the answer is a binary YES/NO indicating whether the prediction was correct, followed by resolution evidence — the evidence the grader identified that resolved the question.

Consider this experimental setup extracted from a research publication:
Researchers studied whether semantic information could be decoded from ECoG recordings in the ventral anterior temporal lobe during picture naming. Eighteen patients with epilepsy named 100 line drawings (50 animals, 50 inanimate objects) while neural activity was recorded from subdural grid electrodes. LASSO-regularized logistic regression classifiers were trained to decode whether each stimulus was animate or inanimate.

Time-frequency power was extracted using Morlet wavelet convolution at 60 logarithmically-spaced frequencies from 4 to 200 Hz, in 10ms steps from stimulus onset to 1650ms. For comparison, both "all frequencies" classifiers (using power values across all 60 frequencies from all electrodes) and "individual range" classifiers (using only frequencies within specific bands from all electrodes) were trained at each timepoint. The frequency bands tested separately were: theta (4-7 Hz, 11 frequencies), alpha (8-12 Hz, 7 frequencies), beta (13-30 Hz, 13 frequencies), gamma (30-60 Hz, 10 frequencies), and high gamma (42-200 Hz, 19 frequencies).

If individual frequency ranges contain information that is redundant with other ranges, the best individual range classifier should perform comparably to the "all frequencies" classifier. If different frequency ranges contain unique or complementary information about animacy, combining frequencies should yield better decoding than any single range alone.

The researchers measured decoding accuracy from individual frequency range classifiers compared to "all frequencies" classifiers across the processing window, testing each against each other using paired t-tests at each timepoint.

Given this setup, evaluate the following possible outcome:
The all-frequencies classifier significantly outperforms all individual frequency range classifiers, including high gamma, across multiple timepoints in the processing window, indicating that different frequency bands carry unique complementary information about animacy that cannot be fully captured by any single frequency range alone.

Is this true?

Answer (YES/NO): YES